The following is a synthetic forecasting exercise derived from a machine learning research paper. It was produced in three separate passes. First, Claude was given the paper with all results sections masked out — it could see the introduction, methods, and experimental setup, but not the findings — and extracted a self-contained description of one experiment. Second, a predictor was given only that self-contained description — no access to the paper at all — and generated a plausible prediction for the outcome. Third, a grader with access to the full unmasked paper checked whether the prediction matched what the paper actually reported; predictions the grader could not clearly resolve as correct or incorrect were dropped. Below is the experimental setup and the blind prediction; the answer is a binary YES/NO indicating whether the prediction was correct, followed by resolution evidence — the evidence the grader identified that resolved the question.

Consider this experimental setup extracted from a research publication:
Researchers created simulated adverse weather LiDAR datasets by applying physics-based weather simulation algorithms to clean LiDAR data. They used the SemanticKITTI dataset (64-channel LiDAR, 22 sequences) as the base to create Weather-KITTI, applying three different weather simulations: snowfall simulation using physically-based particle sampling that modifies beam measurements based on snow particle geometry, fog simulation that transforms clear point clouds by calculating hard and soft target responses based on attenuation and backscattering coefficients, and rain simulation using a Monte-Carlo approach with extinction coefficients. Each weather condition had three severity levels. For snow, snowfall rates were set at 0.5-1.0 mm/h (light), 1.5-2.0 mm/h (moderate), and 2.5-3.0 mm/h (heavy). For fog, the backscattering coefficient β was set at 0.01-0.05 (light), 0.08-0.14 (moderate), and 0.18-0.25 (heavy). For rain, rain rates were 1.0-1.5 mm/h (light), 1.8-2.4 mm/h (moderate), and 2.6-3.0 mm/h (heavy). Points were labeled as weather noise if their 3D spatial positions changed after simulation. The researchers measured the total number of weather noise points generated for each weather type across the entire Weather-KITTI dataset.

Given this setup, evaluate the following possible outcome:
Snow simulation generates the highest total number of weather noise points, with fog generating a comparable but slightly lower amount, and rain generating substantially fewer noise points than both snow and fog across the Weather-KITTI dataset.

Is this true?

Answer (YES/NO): NO